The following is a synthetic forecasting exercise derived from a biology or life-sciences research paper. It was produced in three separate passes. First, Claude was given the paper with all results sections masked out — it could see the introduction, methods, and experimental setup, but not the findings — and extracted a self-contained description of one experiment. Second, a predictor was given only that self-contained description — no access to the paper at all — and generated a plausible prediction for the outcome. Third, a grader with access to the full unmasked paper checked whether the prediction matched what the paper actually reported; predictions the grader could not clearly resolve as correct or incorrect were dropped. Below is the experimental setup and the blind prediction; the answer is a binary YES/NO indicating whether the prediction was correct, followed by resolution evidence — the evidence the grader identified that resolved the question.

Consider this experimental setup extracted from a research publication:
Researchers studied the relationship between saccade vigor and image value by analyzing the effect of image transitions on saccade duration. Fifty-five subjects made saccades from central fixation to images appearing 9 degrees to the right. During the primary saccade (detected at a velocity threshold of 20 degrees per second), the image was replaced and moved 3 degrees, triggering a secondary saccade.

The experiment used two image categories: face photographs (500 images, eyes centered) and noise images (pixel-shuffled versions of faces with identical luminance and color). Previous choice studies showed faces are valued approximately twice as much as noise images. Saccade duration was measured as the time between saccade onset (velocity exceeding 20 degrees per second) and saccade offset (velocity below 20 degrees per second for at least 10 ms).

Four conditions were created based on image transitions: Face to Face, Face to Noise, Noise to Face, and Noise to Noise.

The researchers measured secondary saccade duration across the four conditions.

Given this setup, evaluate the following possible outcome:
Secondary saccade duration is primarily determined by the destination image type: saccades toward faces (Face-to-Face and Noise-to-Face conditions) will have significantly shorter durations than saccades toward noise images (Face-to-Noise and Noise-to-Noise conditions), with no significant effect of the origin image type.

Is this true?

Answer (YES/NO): NO